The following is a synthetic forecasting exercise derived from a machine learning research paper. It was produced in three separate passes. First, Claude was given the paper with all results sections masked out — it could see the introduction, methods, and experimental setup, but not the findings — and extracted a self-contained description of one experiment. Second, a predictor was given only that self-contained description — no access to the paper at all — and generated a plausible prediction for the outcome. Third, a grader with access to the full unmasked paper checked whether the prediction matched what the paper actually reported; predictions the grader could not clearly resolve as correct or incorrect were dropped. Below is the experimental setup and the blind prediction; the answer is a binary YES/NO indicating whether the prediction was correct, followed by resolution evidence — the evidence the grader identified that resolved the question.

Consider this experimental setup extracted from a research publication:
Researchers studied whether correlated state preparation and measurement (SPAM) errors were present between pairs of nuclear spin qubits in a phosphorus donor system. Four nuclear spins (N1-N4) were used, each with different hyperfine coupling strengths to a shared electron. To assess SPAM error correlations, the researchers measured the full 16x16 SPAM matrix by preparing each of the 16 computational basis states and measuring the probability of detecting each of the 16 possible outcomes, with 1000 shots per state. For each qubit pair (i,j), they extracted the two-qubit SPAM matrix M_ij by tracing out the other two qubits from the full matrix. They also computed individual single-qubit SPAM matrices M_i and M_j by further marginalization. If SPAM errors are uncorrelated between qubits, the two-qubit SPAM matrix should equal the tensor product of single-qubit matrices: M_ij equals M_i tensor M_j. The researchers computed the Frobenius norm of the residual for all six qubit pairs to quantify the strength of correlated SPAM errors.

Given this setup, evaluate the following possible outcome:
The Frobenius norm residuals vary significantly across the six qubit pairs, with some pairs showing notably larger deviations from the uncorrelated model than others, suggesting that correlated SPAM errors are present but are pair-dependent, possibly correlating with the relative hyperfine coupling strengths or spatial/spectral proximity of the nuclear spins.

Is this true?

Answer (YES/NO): NO